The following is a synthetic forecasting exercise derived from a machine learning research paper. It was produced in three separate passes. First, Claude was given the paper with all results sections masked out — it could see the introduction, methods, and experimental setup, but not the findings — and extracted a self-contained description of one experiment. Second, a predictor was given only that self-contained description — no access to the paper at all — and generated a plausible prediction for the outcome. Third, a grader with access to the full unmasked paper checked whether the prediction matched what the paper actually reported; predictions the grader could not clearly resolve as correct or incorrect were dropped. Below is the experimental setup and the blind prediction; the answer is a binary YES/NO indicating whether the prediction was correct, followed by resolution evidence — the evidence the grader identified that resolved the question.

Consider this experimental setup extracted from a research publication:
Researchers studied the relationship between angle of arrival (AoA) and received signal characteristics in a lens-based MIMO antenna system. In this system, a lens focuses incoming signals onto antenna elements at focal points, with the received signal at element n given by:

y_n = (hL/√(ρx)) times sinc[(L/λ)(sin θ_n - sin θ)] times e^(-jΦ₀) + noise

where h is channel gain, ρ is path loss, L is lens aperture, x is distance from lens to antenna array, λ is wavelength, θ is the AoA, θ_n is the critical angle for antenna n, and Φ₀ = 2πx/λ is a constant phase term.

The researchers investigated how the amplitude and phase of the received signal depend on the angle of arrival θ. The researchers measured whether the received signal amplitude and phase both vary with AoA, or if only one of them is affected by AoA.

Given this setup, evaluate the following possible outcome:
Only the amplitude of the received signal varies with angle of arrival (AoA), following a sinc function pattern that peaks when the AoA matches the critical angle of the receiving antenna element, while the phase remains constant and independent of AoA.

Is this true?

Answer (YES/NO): YES